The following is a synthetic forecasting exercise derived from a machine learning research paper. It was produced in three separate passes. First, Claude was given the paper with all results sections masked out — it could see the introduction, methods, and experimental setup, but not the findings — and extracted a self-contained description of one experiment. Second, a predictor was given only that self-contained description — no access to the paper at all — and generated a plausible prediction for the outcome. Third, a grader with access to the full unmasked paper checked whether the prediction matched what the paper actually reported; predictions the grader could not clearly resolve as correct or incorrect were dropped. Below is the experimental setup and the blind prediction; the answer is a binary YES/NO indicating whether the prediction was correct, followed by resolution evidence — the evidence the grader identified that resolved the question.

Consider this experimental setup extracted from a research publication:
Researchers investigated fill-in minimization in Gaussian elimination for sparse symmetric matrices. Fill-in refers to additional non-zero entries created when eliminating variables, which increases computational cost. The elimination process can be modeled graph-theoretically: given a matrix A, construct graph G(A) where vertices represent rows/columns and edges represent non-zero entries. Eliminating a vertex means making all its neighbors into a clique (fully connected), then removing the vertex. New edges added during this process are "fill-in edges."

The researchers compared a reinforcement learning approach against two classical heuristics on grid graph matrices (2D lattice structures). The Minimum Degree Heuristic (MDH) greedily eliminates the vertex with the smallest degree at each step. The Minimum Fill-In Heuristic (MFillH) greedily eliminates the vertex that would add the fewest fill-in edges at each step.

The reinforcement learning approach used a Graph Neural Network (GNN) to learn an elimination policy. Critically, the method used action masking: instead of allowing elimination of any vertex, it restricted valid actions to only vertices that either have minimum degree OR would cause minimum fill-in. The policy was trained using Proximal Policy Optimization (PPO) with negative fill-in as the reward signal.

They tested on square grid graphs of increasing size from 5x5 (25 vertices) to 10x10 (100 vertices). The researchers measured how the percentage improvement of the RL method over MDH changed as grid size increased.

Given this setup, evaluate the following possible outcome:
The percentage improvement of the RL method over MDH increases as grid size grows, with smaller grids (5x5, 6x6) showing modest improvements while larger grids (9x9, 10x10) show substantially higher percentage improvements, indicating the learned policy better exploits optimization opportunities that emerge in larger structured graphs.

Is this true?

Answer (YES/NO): YES